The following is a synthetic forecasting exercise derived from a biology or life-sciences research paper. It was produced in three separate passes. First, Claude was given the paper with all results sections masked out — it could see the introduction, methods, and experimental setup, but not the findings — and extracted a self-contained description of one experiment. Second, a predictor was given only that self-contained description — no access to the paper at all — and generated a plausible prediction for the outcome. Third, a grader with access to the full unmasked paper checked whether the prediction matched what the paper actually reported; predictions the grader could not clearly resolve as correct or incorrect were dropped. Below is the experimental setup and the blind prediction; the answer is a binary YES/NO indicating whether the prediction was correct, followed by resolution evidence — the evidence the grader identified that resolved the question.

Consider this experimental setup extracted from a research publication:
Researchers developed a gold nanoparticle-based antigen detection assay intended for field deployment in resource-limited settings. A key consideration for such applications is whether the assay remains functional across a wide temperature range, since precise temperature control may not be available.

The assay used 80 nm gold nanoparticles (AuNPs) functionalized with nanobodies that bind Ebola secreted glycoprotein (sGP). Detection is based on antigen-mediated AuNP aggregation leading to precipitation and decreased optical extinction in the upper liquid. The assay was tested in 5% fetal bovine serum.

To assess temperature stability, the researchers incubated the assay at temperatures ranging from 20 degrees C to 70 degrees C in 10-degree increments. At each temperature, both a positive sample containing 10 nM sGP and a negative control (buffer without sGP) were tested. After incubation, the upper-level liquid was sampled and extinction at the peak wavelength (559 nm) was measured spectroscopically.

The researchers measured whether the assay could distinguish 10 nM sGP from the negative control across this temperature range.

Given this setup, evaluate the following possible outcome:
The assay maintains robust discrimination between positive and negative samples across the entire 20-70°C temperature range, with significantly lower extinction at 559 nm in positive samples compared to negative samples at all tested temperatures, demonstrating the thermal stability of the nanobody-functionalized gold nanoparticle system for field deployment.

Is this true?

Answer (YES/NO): YES